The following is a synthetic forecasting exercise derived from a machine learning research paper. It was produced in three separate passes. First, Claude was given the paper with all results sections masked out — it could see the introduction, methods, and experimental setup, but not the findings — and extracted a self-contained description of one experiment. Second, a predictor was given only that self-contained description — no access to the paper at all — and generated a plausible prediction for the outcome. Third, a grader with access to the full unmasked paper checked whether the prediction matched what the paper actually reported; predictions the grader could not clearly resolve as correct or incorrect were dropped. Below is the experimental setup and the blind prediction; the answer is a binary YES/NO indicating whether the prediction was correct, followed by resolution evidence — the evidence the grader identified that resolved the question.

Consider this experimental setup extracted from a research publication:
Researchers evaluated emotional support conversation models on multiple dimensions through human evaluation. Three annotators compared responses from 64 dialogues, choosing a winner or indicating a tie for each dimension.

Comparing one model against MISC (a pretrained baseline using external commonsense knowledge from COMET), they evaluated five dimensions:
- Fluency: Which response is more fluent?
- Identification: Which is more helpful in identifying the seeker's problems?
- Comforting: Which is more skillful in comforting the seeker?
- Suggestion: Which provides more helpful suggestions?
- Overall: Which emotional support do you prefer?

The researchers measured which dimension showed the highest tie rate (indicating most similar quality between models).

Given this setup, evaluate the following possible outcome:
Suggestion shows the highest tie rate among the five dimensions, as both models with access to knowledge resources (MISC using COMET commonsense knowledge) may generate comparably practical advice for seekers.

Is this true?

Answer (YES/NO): NO